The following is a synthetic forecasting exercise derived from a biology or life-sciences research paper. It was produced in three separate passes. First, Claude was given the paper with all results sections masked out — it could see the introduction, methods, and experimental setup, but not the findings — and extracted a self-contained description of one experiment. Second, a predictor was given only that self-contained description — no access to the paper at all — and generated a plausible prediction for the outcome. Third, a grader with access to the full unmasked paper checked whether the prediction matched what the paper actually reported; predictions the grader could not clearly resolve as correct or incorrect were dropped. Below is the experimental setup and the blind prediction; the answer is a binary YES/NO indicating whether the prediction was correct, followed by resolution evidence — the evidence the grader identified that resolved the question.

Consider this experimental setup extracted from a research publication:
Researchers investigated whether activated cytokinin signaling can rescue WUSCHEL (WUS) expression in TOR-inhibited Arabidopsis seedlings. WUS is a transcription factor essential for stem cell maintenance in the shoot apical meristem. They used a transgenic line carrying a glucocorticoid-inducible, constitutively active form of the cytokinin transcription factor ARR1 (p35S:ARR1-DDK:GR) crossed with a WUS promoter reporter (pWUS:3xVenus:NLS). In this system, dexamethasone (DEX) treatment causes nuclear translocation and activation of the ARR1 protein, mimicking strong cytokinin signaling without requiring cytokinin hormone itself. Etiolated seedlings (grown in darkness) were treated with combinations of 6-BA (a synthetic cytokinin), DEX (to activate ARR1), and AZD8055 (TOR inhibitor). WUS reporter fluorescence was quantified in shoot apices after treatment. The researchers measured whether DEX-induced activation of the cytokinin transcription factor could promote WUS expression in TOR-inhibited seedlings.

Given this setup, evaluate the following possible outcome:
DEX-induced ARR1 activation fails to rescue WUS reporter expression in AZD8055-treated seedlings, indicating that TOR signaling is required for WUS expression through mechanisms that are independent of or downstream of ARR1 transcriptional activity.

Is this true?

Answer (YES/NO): NO